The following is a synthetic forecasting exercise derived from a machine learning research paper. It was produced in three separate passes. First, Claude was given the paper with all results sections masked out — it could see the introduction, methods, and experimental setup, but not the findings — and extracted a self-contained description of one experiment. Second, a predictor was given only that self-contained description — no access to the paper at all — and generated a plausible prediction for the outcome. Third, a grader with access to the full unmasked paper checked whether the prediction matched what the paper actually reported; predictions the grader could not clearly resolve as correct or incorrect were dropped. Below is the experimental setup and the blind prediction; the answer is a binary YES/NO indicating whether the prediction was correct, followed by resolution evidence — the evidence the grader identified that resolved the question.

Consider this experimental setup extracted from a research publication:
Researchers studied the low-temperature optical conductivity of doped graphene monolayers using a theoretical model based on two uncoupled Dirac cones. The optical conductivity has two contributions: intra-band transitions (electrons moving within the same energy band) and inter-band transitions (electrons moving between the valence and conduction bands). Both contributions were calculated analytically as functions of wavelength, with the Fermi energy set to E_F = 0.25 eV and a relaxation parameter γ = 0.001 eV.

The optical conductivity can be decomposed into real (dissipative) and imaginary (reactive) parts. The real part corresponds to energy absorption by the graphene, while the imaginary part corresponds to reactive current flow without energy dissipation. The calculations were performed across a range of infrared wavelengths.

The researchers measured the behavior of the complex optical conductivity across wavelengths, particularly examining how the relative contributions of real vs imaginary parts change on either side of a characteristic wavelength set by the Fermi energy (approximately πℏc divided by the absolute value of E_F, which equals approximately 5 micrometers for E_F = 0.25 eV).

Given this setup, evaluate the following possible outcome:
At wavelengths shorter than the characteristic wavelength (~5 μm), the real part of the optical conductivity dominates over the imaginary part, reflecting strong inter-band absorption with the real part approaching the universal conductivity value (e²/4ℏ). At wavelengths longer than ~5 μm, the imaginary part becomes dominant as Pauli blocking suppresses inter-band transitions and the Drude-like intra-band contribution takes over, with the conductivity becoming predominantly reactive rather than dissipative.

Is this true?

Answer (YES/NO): NO